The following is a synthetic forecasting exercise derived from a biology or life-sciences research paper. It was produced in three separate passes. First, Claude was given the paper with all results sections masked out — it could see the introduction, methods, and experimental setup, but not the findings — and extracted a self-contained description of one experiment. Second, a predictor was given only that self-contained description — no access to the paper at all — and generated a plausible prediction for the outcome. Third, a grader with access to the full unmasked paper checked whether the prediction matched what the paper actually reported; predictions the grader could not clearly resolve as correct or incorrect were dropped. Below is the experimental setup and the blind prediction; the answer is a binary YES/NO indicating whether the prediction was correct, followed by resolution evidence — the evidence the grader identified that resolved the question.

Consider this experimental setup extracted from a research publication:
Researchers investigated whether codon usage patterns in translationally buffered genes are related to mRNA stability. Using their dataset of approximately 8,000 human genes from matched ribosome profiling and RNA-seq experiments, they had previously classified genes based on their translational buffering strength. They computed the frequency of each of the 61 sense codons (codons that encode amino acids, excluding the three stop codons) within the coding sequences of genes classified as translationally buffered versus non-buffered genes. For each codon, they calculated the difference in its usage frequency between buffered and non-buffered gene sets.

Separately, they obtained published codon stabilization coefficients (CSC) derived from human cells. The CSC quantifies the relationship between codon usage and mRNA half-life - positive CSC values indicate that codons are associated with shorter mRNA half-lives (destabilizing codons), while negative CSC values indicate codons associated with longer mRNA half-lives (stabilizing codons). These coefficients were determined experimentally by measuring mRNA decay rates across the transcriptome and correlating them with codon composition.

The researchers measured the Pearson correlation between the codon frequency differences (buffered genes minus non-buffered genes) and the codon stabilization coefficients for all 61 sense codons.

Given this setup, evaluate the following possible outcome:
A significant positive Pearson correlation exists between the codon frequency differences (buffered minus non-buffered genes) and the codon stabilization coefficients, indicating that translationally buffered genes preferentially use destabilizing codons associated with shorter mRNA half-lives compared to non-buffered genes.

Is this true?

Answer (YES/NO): NO